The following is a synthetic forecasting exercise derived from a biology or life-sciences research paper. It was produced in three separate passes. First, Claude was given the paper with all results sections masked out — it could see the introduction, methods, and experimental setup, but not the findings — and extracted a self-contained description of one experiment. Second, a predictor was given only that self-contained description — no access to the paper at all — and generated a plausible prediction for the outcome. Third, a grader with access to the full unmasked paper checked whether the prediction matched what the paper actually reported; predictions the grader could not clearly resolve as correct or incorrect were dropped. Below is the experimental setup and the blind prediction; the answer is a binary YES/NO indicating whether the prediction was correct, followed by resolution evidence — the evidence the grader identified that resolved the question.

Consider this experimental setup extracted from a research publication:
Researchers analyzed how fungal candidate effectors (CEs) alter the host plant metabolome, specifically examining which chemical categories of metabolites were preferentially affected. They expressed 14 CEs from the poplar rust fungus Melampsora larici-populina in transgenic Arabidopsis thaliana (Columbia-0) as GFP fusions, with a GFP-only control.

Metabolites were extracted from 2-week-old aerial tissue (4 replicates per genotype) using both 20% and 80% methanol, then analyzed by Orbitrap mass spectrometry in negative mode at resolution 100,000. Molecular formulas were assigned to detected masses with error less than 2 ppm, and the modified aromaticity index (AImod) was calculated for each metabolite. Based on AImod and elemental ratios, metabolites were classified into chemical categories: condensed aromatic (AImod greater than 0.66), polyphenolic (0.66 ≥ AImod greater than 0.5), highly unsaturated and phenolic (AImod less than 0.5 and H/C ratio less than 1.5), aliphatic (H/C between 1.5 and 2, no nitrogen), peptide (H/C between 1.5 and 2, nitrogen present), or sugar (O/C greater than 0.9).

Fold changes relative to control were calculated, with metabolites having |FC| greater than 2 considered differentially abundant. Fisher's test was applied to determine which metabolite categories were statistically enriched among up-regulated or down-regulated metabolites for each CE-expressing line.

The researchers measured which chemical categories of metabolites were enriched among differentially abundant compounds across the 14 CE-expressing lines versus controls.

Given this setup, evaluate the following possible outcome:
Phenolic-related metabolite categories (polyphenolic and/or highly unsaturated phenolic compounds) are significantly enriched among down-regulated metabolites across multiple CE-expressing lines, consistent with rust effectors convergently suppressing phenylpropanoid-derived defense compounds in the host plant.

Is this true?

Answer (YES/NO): YES